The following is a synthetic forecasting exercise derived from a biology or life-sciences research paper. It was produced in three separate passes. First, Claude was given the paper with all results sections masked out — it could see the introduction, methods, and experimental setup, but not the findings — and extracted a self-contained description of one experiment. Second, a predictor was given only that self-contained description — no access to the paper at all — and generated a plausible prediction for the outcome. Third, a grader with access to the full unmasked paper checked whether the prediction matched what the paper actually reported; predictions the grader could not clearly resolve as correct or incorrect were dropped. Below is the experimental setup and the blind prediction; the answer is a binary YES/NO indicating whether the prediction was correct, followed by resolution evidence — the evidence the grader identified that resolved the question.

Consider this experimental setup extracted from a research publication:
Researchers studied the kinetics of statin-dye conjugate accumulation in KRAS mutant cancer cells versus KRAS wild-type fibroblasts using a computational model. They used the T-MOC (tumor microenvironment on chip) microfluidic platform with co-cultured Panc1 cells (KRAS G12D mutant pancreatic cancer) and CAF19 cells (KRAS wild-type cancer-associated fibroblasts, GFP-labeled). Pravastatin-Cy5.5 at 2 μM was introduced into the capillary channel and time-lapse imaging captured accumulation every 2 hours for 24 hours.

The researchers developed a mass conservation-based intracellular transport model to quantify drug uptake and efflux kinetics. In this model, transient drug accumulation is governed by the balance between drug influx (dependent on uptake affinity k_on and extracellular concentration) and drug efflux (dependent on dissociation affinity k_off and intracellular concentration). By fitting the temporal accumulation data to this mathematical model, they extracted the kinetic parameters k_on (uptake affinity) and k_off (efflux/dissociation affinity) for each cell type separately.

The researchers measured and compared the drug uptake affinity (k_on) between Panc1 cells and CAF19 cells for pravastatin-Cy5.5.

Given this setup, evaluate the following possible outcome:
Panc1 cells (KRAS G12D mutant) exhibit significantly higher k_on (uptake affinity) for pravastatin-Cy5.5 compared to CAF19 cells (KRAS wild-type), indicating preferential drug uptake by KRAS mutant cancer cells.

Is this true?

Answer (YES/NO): YES